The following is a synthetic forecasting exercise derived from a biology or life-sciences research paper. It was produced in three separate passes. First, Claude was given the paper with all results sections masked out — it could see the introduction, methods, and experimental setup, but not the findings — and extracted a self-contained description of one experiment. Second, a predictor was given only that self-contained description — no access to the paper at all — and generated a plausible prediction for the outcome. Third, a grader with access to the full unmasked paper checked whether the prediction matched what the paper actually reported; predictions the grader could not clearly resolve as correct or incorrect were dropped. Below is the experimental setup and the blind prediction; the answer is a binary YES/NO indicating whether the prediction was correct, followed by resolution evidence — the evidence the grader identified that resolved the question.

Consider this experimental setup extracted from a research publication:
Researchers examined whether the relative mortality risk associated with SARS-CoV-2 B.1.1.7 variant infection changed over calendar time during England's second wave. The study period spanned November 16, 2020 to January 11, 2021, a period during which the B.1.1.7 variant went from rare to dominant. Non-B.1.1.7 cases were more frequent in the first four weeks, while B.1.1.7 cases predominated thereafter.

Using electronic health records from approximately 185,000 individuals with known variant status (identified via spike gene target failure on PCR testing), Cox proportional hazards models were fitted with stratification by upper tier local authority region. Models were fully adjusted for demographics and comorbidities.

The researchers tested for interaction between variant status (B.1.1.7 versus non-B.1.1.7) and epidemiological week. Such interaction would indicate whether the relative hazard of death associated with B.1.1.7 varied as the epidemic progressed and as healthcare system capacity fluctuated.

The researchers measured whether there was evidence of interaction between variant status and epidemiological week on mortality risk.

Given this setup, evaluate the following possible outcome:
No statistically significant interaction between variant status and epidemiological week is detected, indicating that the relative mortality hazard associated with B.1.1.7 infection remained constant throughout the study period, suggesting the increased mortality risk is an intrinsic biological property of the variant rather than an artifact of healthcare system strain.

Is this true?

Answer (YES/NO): YES